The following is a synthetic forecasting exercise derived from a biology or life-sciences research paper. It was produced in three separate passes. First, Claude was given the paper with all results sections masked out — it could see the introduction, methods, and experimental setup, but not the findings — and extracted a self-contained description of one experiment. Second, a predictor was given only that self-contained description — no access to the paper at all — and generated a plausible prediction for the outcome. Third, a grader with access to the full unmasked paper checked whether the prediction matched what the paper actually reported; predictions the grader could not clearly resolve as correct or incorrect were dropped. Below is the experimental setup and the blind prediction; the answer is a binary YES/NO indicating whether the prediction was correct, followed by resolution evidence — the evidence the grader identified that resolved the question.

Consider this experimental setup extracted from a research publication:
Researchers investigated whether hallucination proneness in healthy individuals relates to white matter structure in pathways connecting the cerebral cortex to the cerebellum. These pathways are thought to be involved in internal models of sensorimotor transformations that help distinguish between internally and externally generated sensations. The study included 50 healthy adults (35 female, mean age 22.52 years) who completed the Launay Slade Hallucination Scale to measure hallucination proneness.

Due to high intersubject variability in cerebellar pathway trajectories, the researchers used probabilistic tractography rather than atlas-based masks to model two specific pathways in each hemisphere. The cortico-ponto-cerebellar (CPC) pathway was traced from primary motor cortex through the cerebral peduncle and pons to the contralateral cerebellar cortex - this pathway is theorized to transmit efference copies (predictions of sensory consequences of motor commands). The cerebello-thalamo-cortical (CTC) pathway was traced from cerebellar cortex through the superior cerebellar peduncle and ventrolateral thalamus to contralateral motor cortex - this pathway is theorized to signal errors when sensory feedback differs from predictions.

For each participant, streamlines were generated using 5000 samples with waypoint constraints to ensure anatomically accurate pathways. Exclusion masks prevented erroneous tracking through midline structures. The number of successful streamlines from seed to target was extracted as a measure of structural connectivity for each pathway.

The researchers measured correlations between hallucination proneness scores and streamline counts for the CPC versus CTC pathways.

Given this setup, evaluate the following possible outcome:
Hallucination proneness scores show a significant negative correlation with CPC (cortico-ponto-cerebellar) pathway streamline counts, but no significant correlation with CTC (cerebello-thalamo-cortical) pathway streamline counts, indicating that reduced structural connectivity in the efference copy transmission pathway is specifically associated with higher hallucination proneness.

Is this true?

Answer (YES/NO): NO